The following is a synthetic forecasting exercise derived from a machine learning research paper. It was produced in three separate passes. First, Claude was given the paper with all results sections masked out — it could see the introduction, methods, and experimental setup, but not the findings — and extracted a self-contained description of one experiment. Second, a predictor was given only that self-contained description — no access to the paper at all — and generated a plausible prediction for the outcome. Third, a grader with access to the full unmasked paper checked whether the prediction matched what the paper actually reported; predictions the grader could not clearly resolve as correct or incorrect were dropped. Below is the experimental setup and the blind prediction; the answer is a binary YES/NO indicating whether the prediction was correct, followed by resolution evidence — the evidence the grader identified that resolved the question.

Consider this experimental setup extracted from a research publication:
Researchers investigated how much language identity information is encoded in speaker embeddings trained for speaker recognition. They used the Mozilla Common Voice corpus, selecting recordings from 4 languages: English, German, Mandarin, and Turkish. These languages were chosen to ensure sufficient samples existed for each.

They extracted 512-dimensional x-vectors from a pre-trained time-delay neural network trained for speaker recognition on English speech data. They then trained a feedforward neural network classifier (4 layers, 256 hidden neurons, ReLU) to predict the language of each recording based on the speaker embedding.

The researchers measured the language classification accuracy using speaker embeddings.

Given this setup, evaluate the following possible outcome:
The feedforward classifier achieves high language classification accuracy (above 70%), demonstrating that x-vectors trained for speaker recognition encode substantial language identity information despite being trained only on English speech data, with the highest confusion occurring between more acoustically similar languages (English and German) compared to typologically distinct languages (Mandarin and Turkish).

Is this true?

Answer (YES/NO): NO